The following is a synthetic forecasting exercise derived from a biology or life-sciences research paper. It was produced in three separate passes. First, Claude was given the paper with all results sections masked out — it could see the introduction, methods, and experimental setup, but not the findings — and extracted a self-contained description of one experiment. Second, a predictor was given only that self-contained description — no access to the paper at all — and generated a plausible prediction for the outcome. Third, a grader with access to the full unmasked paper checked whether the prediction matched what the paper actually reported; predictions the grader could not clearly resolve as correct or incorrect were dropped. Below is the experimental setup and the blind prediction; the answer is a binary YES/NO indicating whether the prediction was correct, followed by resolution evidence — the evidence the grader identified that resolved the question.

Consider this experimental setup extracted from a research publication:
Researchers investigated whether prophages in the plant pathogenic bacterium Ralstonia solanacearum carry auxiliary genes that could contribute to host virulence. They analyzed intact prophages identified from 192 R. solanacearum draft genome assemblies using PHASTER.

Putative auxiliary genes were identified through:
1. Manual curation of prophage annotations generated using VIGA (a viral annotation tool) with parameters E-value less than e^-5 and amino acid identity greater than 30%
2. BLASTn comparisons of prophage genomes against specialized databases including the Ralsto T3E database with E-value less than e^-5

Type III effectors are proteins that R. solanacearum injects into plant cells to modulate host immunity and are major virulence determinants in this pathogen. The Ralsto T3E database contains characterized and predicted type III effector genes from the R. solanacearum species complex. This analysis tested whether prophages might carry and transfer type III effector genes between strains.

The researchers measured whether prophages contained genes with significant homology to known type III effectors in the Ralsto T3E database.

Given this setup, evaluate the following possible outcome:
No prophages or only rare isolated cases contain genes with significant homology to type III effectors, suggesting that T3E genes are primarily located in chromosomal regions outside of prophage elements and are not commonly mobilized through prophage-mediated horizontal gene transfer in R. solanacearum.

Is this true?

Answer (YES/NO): NO